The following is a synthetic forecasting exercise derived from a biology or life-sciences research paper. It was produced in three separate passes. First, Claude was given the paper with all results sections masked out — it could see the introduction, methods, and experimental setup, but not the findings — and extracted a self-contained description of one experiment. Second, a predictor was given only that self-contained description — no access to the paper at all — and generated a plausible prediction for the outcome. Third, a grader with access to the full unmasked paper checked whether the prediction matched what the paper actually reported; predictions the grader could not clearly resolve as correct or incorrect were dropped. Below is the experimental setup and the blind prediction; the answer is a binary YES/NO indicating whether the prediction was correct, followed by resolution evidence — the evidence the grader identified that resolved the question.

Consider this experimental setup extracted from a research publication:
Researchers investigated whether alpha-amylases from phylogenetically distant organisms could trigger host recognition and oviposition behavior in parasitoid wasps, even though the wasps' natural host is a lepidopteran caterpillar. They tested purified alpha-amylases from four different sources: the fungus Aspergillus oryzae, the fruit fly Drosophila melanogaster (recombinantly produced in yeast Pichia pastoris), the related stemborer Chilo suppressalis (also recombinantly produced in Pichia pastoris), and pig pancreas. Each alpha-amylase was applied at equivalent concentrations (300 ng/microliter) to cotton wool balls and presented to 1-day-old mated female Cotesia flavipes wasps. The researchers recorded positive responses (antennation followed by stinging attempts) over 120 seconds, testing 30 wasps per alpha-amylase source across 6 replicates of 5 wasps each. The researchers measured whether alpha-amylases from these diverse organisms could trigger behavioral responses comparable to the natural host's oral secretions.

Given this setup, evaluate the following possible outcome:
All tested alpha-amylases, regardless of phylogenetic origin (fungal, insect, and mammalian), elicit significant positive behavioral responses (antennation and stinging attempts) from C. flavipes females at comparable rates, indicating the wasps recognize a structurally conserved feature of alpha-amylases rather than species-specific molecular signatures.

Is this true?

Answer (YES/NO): YES